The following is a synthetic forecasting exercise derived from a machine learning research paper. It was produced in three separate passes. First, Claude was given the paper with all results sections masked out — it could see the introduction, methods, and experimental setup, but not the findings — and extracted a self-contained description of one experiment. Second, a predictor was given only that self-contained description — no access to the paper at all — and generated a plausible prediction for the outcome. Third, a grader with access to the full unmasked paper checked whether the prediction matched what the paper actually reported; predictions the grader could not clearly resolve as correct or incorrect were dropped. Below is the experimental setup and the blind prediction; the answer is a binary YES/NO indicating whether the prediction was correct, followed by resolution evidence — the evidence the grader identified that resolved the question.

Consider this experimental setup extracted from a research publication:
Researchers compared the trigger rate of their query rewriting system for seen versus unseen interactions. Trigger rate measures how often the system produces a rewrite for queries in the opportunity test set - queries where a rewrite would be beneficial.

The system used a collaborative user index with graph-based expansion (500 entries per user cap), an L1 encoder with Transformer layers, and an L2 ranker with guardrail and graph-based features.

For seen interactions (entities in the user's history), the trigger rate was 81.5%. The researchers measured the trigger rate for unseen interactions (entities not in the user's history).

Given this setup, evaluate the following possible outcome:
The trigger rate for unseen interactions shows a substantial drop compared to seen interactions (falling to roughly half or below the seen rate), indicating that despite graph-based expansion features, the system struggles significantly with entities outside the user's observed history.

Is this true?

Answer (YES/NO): YES